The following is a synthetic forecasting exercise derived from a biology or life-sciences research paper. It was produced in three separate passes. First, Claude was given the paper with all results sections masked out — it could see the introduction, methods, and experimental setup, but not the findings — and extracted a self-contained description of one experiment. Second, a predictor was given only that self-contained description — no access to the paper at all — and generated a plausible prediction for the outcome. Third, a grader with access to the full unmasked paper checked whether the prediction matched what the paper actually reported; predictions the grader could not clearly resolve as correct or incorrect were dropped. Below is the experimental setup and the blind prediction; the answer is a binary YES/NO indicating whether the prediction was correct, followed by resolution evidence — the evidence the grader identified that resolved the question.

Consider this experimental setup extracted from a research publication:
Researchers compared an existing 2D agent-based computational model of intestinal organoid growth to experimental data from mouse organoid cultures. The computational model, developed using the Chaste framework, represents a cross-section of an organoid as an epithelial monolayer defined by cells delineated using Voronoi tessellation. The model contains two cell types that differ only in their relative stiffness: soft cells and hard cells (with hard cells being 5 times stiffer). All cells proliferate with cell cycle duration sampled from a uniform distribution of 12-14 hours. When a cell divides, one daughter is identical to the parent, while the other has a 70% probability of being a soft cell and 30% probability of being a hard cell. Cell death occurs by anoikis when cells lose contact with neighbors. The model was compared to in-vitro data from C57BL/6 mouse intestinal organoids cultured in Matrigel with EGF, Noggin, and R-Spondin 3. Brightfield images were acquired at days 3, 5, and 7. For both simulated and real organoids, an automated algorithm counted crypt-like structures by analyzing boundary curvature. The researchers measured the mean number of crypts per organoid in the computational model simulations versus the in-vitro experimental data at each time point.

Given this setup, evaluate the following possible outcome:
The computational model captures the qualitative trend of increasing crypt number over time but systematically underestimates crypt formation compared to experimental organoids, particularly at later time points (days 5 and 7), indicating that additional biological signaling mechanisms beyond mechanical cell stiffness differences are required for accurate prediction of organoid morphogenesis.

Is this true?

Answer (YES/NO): NO